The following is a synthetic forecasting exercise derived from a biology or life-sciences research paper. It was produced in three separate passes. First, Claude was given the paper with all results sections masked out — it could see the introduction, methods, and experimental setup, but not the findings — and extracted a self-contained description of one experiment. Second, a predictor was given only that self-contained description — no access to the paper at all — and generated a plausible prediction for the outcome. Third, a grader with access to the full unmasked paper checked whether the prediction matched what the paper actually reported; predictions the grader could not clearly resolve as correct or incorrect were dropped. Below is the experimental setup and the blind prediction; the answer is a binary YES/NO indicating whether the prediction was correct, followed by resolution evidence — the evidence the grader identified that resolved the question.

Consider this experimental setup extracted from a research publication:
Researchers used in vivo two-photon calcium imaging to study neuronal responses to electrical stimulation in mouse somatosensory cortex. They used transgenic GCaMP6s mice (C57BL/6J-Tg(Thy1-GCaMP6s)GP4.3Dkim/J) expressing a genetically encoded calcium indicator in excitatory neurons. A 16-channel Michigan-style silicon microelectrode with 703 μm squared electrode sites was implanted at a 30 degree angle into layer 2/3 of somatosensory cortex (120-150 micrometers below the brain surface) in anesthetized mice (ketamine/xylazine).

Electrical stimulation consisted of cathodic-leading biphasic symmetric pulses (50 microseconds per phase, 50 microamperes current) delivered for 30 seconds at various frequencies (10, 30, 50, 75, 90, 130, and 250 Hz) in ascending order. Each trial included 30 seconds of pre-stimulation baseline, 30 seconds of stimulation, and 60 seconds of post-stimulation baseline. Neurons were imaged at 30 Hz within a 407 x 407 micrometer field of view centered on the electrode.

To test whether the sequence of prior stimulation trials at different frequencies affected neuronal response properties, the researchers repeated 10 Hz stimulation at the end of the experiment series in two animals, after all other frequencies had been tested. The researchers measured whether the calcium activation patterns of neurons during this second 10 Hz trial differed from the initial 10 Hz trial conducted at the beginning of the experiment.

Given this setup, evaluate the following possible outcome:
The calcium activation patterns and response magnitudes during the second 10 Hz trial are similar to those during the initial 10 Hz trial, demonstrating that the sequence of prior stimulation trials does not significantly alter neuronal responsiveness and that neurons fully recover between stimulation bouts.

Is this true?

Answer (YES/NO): YES